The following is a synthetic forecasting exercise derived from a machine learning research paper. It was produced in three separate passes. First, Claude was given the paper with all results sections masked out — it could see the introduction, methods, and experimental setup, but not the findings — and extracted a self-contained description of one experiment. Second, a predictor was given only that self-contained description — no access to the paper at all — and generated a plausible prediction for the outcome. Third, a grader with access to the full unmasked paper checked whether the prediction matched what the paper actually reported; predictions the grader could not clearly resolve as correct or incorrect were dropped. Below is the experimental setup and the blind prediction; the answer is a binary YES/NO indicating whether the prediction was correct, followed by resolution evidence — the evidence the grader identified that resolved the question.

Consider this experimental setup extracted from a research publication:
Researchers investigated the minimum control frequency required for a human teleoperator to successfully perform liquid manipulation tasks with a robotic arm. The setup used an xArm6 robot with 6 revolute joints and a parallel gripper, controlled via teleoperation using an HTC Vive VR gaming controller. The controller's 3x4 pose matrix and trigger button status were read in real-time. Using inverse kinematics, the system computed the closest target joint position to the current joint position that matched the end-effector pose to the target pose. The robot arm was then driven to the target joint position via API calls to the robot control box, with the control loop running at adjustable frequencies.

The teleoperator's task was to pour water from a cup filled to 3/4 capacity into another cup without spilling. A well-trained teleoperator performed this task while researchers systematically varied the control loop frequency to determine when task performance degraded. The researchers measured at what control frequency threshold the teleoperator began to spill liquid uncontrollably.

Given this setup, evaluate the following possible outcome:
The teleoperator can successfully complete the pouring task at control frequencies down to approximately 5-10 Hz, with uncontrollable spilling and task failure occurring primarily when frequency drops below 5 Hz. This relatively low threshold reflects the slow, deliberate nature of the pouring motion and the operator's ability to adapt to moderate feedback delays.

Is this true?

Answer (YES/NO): NO